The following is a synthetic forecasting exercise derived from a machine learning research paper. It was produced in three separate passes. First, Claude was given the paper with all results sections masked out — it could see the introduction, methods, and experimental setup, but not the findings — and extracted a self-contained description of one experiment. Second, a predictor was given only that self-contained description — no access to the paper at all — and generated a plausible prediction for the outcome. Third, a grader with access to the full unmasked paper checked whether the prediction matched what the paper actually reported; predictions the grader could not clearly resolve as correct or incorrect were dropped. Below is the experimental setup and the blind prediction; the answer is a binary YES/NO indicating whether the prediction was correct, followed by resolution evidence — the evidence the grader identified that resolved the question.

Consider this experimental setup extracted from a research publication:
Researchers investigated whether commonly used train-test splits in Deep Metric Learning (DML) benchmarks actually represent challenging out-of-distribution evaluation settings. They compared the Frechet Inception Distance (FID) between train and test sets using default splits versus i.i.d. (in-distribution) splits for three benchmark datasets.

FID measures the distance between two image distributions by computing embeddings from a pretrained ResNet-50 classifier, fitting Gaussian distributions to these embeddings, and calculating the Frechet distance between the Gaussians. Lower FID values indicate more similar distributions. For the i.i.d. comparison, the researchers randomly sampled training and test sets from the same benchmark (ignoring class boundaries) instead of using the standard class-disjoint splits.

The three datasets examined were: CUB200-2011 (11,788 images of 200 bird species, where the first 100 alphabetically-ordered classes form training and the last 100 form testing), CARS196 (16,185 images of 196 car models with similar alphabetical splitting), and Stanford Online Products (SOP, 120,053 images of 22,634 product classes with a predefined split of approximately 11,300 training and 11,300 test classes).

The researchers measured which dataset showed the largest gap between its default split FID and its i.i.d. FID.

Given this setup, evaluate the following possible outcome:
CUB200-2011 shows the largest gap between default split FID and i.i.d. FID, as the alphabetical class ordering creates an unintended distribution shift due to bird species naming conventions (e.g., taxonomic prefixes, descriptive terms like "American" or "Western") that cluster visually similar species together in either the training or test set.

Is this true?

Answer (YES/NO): YES